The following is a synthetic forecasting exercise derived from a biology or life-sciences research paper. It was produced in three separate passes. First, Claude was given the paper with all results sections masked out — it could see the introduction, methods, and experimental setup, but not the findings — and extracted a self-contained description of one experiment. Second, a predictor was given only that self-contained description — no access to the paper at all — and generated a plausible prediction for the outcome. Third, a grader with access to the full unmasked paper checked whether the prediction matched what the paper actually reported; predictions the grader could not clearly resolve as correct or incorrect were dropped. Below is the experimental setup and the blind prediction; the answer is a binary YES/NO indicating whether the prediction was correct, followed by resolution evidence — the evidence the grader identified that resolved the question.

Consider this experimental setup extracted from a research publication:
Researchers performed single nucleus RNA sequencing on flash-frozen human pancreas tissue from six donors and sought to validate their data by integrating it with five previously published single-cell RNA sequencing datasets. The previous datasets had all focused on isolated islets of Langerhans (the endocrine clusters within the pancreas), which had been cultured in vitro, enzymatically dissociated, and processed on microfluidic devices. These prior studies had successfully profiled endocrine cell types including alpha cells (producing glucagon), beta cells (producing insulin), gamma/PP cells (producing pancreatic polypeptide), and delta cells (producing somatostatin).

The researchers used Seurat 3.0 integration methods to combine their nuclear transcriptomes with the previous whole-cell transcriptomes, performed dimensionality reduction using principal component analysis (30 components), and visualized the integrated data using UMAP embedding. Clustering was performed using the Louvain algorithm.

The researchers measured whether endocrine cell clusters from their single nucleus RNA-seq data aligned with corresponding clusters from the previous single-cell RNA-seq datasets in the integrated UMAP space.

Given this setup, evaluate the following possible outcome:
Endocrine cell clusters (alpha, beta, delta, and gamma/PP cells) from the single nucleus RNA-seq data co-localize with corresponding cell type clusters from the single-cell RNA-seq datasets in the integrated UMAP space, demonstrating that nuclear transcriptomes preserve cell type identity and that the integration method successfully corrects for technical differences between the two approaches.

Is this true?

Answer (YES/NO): YES